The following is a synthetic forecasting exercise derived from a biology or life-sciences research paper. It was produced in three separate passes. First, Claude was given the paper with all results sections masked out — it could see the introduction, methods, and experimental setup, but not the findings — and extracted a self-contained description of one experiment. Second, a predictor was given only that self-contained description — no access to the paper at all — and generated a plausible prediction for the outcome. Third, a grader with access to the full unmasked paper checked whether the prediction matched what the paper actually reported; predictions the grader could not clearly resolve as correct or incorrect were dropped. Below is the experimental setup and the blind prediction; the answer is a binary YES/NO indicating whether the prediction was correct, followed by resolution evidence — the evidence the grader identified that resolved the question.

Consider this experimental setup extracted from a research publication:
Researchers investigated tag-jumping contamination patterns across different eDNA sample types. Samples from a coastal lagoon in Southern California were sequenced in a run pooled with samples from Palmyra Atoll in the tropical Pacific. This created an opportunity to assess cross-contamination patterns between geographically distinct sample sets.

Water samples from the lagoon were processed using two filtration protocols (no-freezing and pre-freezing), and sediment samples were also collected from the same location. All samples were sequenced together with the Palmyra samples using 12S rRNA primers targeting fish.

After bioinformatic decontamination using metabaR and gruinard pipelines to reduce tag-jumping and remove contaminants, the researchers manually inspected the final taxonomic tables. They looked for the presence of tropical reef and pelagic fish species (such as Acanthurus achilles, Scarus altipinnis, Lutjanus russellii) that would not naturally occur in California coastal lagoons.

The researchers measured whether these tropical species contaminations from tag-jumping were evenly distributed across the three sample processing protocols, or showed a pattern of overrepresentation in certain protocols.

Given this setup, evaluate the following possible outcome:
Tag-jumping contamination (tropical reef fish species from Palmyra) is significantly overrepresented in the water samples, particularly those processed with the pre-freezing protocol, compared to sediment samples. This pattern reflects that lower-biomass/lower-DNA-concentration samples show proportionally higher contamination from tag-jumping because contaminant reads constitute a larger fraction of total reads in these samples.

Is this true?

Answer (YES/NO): NO